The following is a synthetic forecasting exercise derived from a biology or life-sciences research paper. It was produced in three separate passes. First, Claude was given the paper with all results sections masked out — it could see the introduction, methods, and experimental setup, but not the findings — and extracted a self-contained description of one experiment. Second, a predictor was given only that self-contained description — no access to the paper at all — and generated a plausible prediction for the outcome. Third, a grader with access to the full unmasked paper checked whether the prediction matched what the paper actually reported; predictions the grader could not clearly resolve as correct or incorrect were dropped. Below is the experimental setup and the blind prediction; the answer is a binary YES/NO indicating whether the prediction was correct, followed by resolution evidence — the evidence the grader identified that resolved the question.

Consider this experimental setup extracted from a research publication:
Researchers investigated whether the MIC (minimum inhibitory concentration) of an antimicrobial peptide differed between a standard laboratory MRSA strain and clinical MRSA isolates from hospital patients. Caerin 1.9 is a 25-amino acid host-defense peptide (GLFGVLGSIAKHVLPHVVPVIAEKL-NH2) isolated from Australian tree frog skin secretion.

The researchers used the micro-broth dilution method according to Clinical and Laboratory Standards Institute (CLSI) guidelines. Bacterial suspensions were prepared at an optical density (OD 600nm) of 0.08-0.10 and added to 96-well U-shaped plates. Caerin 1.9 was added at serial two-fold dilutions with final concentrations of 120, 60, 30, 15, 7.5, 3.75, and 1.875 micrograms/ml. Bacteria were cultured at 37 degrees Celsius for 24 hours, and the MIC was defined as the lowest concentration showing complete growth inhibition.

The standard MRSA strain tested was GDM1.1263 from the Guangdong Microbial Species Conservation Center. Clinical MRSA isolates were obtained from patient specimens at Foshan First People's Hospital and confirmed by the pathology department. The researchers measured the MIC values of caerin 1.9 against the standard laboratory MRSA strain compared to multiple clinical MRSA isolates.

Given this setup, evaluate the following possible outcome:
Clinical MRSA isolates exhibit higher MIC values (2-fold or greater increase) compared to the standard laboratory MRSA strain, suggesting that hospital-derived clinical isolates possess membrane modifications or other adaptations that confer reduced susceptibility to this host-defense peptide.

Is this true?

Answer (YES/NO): NO